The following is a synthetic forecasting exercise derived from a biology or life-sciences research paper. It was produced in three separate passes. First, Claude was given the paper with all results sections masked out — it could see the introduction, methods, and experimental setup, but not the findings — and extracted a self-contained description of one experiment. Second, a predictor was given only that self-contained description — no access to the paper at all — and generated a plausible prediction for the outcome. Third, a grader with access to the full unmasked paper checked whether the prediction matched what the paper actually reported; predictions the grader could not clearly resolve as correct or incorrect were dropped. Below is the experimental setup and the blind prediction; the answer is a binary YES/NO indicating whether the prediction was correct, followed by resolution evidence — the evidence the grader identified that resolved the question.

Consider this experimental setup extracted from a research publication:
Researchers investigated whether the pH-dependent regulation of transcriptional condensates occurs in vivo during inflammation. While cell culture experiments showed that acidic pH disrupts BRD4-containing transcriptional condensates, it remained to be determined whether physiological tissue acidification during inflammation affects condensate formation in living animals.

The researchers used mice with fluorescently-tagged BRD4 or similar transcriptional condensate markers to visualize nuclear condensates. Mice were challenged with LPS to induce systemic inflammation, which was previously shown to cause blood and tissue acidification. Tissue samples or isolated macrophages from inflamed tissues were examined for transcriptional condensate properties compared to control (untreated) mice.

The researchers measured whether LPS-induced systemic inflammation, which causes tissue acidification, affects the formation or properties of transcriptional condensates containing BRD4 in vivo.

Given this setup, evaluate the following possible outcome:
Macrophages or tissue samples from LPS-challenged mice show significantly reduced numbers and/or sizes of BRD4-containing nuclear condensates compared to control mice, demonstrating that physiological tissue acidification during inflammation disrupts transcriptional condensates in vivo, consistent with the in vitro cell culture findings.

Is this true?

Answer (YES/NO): YES